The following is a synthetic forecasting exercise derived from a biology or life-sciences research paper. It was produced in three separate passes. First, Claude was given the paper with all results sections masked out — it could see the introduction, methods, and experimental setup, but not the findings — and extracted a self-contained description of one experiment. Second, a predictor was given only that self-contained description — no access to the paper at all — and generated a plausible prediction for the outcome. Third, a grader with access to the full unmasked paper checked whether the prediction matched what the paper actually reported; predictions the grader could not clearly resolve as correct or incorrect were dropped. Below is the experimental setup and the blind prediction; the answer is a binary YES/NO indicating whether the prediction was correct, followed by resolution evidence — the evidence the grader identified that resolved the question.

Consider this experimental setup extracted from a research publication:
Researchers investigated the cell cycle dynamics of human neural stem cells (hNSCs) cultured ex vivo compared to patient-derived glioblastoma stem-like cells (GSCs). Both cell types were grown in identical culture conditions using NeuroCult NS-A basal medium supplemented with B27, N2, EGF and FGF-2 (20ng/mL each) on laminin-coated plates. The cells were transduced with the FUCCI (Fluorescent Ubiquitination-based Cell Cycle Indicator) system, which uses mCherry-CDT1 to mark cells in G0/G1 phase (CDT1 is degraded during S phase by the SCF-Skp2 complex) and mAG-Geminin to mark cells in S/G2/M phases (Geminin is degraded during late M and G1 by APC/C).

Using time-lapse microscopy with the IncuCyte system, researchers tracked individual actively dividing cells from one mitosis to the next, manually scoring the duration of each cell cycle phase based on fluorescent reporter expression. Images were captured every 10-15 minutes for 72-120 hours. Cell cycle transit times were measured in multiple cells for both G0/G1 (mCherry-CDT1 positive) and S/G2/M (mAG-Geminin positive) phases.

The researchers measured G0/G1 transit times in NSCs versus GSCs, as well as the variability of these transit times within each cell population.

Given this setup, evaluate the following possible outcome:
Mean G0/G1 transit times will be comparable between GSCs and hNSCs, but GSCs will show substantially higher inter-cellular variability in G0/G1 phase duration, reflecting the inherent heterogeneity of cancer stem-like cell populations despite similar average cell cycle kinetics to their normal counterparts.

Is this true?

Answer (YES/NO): NO